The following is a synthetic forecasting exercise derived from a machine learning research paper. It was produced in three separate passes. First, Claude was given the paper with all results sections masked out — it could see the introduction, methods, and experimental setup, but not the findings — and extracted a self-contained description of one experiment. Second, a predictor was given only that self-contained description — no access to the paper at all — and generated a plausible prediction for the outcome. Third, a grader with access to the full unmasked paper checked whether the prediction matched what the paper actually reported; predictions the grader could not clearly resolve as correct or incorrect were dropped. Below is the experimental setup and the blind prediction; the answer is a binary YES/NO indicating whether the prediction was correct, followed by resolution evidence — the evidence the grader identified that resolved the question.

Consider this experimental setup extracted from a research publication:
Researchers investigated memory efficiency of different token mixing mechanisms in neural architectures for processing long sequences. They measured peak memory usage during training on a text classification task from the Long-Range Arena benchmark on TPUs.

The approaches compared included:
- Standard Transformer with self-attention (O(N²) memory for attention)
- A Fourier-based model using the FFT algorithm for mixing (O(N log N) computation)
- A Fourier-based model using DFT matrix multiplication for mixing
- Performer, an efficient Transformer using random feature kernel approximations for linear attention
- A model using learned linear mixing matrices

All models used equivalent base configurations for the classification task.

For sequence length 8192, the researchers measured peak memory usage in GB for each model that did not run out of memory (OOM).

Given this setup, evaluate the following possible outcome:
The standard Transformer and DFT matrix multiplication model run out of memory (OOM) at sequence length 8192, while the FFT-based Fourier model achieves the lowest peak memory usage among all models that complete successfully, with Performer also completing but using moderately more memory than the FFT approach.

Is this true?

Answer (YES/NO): NO